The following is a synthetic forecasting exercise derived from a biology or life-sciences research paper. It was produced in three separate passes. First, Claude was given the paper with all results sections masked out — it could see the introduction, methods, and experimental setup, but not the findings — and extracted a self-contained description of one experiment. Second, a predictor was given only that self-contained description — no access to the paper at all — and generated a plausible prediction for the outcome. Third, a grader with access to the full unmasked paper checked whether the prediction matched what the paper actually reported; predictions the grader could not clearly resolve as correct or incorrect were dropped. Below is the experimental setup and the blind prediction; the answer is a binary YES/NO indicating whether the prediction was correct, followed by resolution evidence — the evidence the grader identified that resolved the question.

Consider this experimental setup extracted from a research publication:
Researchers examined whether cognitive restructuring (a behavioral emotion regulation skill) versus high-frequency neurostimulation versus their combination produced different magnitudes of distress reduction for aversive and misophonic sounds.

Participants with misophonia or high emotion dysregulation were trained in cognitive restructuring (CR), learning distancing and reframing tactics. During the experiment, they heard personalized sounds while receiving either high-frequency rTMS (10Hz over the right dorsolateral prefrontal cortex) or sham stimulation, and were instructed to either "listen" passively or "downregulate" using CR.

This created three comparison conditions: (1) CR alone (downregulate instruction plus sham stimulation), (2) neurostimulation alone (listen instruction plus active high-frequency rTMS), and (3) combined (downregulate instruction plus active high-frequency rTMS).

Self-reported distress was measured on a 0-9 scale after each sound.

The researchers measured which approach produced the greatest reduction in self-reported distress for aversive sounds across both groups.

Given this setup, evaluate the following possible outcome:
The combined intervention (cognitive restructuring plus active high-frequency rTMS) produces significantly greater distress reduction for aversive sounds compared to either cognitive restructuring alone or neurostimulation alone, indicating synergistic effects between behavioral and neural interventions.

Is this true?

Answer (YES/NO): YES